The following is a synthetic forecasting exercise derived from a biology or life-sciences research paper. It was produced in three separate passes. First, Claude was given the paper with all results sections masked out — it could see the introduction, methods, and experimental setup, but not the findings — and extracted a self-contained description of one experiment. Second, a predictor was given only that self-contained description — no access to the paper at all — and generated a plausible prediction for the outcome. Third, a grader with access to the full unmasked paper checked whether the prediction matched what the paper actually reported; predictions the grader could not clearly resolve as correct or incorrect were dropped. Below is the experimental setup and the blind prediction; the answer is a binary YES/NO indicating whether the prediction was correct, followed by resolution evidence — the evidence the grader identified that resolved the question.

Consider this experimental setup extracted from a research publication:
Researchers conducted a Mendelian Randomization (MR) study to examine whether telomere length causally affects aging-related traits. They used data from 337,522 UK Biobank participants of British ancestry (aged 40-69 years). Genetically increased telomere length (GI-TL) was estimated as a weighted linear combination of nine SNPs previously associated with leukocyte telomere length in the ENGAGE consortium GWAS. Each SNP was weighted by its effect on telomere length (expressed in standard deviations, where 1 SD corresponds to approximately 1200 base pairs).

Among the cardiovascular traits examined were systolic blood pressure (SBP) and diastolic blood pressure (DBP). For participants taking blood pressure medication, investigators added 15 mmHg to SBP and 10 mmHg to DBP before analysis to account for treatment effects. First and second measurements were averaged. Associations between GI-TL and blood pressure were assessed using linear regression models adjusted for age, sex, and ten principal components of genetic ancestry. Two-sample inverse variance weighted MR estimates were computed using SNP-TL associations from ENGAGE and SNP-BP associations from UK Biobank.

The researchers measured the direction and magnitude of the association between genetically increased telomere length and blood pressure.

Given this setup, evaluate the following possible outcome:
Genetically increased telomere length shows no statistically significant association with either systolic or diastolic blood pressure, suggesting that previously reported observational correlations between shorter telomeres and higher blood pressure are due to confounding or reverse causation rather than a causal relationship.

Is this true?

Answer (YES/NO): NO